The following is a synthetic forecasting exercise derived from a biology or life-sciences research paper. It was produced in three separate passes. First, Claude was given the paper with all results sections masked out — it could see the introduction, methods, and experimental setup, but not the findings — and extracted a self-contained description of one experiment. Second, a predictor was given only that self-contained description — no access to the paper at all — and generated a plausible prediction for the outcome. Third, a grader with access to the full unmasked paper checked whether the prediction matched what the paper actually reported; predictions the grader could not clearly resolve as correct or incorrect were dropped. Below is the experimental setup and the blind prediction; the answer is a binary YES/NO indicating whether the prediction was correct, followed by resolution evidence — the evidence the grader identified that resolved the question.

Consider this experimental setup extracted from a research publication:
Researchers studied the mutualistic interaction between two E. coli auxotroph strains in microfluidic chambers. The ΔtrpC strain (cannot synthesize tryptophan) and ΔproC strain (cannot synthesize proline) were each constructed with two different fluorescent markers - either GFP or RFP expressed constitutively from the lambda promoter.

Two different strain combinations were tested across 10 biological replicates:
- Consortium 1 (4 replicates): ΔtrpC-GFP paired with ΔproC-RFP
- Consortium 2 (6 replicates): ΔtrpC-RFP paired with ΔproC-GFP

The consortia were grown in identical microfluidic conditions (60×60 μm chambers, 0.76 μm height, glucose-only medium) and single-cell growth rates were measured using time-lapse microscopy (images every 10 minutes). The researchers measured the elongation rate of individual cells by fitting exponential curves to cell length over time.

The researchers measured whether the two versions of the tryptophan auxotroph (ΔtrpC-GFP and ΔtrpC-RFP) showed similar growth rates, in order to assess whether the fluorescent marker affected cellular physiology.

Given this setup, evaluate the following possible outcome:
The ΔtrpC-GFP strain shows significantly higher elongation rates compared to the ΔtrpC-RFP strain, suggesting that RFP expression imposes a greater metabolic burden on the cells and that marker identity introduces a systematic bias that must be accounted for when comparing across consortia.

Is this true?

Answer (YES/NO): YES